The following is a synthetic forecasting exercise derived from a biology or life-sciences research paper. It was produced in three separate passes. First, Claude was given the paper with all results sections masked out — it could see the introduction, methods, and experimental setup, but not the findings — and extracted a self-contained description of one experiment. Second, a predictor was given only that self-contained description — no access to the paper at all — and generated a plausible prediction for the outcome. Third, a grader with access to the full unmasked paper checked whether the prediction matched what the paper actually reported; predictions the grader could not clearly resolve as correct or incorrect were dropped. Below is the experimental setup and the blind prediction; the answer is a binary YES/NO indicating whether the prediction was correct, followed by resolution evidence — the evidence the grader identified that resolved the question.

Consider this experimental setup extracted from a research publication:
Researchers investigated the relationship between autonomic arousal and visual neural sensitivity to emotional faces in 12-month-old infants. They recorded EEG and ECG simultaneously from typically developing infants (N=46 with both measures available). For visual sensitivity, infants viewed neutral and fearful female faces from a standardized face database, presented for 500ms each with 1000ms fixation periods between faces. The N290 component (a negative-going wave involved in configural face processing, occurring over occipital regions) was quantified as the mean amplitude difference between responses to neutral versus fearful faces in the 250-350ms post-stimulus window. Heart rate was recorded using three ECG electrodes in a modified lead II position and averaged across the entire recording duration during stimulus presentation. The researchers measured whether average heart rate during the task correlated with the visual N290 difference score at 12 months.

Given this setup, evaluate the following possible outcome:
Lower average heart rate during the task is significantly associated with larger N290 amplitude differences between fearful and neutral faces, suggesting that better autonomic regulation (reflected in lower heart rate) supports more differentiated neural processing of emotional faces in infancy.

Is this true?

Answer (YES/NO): NO